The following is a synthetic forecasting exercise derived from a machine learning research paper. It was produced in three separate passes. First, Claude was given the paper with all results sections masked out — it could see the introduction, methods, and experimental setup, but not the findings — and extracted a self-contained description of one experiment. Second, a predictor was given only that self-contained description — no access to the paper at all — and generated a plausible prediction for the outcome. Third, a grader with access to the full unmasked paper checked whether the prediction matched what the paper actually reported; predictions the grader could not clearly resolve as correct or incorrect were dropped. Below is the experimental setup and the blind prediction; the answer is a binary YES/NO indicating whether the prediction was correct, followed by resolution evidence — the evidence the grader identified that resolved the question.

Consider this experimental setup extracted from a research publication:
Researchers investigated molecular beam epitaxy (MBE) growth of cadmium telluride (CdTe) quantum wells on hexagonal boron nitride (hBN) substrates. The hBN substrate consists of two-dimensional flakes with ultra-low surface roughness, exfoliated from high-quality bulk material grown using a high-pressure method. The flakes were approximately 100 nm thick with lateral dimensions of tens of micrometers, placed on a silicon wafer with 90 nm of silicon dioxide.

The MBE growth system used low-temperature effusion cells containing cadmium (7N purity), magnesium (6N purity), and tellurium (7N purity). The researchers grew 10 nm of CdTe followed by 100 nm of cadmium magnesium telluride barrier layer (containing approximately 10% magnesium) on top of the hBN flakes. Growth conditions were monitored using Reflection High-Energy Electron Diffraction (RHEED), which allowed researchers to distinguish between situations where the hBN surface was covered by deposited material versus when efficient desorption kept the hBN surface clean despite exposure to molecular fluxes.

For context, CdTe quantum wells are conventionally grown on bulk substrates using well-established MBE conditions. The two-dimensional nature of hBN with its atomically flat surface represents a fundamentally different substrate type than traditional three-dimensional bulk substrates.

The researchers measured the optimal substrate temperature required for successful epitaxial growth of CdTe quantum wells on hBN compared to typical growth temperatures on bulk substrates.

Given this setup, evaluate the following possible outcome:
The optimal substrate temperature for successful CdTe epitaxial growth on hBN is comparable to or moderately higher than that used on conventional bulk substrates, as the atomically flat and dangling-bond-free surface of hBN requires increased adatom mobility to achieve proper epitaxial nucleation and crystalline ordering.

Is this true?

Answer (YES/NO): NO